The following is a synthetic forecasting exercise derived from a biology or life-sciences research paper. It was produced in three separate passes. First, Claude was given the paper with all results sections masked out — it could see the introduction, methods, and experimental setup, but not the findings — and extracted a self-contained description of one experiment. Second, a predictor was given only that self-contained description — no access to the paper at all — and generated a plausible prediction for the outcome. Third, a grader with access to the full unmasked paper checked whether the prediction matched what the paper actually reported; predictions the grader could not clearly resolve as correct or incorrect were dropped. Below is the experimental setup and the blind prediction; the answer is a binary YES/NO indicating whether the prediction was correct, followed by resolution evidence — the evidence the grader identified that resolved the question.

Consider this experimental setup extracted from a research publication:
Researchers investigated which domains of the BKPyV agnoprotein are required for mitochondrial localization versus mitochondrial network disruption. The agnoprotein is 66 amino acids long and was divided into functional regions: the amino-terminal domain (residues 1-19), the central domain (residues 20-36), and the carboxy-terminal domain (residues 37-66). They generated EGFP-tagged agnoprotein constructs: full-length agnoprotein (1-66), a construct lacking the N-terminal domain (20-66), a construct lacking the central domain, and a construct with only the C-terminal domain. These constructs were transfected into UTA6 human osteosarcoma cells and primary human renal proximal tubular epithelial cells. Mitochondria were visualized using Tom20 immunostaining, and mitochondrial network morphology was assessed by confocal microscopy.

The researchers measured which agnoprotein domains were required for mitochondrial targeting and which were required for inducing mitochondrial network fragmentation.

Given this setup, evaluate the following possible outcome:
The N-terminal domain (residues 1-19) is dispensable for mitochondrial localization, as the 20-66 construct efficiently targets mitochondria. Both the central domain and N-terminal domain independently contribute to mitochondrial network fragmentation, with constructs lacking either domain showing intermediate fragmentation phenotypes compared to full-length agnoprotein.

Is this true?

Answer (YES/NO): NO